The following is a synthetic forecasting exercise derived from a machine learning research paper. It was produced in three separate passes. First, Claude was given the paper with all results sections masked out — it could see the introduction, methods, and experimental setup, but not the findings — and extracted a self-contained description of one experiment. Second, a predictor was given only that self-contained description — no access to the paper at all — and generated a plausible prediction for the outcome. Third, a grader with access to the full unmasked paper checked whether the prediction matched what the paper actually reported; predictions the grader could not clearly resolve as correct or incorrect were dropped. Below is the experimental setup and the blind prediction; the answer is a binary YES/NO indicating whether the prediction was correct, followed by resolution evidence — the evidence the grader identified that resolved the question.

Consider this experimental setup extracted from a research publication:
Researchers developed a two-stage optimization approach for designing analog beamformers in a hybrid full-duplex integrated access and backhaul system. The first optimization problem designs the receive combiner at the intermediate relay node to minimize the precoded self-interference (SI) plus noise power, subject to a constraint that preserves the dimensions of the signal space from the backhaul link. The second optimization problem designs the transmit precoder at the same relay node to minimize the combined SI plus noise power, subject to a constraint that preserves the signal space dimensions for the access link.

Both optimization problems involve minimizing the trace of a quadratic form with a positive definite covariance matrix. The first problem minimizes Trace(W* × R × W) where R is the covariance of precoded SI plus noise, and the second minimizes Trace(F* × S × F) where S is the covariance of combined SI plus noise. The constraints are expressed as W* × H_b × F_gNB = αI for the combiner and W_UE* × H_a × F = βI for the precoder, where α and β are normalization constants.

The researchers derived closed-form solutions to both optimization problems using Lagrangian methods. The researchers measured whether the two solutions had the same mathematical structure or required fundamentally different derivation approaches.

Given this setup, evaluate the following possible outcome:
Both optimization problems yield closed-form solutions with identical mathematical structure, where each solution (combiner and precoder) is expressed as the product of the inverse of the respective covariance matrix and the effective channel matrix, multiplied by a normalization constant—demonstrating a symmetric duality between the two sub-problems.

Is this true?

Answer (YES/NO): YES